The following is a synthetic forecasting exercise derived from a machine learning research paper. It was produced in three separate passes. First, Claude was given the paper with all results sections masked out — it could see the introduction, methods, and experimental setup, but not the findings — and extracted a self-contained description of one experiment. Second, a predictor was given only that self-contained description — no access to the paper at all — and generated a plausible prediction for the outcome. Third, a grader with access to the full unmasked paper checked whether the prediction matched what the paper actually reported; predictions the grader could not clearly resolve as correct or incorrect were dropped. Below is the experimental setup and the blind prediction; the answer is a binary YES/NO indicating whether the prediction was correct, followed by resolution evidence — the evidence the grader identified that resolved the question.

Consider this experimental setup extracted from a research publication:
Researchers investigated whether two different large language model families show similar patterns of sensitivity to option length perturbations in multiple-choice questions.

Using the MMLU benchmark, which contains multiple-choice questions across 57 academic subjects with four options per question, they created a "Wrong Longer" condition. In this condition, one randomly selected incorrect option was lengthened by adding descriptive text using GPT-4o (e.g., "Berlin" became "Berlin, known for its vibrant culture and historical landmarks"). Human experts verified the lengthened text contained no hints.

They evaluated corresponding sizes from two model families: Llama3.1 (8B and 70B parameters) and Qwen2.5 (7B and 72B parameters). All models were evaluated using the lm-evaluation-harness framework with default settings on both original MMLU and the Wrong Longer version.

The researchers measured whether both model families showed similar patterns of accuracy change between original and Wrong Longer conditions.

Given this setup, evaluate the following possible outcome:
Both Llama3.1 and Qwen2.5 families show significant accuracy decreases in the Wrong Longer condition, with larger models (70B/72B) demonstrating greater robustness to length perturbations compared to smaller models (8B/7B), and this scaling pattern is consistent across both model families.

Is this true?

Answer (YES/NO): YES